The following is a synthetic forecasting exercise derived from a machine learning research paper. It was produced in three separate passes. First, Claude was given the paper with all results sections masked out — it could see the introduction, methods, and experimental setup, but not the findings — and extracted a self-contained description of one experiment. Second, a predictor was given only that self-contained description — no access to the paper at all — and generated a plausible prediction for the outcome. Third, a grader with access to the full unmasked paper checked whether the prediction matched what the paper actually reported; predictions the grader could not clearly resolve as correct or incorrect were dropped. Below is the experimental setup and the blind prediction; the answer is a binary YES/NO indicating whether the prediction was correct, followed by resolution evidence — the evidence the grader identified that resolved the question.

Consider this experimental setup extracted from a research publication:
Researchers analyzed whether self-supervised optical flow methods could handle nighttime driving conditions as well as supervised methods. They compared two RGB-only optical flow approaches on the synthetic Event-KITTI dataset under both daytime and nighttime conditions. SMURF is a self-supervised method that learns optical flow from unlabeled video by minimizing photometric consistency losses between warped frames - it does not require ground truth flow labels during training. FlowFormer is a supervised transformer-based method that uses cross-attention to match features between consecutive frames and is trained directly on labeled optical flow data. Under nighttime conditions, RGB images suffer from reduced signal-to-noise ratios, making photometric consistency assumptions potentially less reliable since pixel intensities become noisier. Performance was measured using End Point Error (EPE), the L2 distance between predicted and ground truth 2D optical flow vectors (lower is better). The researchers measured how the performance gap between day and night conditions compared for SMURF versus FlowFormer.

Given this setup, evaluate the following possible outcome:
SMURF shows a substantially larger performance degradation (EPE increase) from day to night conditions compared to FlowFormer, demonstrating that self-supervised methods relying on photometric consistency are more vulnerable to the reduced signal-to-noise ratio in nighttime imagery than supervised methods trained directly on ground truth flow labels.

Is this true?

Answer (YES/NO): YES